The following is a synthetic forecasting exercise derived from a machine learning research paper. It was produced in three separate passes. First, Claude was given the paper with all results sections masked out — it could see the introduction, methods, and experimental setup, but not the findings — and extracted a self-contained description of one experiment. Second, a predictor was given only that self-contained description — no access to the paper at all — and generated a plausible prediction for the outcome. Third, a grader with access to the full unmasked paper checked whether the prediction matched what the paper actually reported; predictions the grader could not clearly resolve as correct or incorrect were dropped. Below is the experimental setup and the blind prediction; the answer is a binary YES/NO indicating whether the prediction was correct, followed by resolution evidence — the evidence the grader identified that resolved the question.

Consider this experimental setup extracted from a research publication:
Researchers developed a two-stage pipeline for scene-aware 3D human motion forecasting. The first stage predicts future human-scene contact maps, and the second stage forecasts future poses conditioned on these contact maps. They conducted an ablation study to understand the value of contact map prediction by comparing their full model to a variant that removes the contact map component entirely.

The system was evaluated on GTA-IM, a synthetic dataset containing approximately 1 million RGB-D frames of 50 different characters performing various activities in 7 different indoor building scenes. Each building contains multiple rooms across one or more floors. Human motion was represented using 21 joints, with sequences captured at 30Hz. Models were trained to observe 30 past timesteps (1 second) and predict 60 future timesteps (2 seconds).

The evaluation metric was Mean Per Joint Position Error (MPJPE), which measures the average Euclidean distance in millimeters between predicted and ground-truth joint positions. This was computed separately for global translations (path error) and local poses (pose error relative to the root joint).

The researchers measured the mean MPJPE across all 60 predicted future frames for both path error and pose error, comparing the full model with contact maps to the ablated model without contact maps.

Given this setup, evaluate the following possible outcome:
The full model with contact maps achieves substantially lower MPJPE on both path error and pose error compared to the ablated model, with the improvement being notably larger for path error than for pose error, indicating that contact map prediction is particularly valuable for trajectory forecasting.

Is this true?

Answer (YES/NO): NO